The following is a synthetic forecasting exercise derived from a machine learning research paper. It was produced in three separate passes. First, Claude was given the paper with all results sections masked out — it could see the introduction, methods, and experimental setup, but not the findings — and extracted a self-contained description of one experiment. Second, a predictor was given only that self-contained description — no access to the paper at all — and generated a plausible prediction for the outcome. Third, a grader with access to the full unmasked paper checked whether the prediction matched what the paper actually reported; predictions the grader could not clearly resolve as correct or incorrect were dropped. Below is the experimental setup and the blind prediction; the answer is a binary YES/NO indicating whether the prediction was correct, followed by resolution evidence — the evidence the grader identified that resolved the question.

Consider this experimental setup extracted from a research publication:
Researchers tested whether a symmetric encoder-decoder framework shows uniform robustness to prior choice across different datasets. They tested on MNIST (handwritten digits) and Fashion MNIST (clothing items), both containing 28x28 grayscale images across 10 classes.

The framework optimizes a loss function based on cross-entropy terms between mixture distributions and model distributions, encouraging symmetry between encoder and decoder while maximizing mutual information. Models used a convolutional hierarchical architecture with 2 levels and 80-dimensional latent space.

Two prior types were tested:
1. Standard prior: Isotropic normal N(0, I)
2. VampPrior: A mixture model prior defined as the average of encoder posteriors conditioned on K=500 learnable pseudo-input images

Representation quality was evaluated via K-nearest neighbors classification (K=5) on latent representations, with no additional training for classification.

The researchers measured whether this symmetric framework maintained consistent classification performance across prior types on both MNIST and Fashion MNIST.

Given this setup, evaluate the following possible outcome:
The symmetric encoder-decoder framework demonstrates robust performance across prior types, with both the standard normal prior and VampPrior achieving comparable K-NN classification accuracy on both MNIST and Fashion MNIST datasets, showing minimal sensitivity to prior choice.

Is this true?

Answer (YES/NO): YES